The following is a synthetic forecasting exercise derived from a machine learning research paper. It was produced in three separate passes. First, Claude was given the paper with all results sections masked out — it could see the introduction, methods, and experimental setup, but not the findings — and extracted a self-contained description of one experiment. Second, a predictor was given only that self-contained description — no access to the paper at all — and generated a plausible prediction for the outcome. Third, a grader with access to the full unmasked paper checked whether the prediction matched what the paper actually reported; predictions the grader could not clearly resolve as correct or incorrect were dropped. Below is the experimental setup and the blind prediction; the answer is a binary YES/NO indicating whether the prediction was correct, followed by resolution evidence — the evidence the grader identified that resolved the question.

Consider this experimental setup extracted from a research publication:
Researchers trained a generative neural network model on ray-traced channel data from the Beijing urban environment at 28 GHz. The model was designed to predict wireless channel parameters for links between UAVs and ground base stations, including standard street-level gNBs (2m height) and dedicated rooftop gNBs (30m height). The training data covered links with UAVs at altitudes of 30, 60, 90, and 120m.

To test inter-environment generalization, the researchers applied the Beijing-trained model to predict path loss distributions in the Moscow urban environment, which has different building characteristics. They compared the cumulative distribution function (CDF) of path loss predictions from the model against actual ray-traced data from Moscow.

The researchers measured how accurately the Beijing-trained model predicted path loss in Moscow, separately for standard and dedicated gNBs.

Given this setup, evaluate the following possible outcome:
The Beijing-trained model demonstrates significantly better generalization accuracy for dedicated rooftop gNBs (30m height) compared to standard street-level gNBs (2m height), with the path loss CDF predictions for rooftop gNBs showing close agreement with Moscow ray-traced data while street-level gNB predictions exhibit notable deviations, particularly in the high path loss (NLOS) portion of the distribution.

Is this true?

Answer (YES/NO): NO